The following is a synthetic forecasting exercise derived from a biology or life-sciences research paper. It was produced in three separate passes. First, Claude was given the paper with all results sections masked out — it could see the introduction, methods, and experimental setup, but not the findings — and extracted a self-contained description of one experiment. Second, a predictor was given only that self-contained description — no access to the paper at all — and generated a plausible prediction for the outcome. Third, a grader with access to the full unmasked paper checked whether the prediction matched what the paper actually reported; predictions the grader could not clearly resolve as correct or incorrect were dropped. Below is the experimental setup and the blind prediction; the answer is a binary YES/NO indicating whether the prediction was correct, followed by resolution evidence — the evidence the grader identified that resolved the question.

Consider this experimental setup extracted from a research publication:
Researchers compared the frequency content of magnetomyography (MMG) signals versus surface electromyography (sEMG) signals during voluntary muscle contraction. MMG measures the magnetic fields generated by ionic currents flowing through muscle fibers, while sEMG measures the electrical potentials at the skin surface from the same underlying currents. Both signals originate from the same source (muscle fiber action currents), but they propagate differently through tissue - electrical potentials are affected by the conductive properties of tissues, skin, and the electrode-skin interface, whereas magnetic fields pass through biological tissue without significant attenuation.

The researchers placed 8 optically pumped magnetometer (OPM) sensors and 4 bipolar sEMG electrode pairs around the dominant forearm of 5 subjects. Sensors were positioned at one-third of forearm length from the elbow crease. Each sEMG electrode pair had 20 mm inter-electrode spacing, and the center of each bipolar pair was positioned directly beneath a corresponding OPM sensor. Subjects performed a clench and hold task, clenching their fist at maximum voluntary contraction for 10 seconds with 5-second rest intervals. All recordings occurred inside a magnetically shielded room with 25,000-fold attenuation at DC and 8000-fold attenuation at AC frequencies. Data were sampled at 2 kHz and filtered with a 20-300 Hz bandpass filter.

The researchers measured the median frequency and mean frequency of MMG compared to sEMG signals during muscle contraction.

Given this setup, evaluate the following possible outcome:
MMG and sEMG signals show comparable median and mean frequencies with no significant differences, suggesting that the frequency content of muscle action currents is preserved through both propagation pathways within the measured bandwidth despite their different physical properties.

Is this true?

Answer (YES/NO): NO